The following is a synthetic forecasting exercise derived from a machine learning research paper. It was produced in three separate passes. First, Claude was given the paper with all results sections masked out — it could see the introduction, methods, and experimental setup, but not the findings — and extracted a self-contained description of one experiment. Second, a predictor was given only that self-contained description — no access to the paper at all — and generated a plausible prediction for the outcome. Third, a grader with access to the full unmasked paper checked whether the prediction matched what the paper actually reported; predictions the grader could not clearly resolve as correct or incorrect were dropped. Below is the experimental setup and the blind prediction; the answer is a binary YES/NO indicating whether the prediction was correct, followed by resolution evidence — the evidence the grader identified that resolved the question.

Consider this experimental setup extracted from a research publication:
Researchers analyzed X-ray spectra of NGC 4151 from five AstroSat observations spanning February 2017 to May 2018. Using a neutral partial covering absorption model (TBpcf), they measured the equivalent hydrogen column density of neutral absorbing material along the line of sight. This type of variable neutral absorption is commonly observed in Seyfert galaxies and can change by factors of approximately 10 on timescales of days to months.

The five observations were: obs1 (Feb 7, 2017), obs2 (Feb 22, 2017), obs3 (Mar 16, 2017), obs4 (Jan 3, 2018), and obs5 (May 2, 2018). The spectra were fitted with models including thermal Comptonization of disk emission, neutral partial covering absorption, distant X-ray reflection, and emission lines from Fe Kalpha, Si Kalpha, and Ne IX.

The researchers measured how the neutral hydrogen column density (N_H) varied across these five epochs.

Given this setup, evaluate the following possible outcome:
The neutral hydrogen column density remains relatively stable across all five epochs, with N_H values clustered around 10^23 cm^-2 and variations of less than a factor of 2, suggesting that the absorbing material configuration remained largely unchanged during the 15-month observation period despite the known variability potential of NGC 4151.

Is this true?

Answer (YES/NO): NO